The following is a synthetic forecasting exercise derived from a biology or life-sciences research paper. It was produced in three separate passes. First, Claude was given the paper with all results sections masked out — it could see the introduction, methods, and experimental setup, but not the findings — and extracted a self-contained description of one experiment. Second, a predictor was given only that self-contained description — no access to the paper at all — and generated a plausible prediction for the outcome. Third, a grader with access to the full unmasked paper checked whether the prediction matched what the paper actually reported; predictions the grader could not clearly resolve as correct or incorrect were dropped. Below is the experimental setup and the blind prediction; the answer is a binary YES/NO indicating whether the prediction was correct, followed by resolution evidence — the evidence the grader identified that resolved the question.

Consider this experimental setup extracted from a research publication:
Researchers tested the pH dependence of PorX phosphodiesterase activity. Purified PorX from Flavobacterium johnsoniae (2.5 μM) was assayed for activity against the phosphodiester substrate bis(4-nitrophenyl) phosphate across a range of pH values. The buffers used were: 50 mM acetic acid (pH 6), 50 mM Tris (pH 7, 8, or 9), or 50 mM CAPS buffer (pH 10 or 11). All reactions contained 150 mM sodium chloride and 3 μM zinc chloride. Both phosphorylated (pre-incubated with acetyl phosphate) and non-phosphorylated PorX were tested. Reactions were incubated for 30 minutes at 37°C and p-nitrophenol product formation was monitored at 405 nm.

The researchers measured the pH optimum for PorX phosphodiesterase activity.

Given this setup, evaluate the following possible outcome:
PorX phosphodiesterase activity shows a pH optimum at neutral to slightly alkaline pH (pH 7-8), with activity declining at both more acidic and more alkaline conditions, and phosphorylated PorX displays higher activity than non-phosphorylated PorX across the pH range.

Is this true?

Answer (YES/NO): NO